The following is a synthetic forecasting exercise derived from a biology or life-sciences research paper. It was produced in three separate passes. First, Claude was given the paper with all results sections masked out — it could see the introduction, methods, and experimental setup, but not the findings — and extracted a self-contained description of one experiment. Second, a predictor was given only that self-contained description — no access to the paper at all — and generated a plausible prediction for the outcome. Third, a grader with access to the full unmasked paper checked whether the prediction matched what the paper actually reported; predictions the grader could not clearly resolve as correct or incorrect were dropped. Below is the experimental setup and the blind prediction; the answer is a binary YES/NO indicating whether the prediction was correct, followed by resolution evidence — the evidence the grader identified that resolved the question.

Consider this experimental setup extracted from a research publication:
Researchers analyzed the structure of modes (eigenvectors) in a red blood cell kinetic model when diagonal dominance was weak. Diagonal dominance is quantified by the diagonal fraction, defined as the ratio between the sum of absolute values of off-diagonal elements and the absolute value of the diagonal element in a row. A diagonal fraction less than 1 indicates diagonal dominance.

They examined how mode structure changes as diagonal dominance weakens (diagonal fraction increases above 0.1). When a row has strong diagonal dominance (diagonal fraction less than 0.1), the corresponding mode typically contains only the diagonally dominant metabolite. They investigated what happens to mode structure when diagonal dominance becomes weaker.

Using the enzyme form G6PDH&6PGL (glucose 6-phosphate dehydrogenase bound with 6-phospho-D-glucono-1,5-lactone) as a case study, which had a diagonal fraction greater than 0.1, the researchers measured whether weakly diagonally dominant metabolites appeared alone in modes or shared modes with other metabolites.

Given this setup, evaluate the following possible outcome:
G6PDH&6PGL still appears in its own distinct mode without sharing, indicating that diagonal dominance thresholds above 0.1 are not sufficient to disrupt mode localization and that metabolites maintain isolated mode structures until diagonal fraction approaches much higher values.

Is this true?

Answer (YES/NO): NO